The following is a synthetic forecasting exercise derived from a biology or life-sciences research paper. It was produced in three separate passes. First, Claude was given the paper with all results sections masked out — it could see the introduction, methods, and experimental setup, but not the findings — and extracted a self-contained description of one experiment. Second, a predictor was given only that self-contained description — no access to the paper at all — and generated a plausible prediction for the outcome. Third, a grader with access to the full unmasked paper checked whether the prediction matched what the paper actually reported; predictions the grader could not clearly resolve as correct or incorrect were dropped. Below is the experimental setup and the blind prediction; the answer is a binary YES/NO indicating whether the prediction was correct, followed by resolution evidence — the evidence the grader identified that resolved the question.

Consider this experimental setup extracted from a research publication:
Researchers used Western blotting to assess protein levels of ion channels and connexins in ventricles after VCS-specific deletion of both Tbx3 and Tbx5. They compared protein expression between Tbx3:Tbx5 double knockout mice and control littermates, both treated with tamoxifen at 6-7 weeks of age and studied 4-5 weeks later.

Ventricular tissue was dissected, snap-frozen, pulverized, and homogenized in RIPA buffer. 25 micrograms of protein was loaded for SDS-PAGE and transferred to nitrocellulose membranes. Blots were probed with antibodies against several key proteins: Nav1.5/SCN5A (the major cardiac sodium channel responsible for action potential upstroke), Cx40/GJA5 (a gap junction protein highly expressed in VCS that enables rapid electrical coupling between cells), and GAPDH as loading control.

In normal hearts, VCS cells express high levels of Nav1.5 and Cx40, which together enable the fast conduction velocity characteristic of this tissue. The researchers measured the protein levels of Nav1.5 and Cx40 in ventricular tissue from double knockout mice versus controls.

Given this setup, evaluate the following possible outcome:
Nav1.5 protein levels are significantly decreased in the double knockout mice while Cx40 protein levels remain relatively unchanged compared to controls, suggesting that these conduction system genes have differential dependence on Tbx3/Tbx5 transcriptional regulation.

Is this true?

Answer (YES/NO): NO